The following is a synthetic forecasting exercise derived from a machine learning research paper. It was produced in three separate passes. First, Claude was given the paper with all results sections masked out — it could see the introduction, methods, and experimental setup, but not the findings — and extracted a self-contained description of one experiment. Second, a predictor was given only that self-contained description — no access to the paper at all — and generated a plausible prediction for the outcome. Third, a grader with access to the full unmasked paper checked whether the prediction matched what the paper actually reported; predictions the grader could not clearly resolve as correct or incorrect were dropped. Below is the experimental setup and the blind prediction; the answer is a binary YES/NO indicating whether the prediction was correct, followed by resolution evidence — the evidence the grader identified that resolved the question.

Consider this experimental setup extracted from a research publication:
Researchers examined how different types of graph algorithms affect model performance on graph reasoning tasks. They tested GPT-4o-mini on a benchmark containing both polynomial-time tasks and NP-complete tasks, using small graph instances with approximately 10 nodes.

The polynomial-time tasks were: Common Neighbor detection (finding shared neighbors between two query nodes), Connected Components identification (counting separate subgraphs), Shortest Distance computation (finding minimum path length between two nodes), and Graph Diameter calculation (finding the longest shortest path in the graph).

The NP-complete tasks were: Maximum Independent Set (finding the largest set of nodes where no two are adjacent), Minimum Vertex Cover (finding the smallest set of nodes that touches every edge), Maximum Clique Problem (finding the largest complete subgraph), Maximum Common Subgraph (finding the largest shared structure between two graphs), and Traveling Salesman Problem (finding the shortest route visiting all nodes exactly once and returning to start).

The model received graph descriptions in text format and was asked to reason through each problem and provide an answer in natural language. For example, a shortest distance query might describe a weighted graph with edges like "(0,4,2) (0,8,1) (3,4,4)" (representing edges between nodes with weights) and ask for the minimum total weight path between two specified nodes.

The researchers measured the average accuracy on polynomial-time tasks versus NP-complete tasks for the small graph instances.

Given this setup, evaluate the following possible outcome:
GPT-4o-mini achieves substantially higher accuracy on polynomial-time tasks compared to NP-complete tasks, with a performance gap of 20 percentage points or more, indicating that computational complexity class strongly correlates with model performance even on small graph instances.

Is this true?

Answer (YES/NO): YES